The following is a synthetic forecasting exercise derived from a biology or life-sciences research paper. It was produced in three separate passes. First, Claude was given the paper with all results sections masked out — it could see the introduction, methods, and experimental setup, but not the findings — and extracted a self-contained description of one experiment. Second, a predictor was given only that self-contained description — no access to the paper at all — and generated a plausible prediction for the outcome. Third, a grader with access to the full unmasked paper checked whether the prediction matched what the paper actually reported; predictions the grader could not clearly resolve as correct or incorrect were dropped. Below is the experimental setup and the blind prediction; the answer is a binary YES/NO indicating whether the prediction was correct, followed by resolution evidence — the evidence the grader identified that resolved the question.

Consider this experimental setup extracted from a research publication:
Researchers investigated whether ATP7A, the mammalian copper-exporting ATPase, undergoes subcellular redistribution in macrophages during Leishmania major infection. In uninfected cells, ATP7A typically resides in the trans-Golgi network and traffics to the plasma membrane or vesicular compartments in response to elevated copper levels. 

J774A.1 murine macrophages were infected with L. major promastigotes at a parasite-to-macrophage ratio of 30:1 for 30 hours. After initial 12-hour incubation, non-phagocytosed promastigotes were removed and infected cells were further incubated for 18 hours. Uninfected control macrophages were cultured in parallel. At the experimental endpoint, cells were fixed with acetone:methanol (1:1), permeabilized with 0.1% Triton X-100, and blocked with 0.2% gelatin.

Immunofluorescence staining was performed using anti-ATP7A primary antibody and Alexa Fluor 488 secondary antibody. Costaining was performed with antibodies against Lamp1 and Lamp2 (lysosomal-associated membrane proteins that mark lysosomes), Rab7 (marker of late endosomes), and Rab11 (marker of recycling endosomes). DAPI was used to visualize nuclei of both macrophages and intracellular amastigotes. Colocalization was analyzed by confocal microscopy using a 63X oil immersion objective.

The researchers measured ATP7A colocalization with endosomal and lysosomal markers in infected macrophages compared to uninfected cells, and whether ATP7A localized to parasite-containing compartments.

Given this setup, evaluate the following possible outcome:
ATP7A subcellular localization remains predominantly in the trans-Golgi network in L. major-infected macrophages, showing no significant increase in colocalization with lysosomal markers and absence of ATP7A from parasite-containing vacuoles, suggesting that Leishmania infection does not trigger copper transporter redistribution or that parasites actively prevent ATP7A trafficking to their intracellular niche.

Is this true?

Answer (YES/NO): NO